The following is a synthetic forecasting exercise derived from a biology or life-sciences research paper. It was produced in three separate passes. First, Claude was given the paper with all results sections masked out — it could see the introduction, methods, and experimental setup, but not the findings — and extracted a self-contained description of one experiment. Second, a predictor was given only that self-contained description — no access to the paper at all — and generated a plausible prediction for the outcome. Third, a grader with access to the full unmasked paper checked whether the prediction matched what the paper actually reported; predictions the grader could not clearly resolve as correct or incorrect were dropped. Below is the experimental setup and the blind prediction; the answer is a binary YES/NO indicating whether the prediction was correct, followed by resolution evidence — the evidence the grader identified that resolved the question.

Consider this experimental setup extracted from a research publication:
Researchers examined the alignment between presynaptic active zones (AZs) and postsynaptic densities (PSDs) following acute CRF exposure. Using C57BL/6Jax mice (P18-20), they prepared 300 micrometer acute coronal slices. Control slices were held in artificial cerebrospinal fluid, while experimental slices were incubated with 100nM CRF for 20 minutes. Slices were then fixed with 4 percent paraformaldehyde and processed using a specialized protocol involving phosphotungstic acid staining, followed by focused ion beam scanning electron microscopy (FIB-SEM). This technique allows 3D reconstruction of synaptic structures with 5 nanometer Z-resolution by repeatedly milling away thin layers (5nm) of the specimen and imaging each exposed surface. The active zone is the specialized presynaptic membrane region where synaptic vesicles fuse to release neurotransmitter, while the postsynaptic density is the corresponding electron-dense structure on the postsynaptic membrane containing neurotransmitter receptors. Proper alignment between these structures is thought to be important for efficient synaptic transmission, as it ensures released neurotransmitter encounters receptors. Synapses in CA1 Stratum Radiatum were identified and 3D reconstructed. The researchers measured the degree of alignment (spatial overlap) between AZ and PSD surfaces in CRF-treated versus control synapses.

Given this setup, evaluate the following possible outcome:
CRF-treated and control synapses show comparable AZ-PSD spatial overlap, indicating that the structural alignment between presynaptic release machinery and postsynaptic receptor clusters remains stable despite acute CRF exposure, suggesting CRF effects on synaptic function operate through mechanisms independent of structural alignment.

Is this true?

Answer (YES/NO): NO